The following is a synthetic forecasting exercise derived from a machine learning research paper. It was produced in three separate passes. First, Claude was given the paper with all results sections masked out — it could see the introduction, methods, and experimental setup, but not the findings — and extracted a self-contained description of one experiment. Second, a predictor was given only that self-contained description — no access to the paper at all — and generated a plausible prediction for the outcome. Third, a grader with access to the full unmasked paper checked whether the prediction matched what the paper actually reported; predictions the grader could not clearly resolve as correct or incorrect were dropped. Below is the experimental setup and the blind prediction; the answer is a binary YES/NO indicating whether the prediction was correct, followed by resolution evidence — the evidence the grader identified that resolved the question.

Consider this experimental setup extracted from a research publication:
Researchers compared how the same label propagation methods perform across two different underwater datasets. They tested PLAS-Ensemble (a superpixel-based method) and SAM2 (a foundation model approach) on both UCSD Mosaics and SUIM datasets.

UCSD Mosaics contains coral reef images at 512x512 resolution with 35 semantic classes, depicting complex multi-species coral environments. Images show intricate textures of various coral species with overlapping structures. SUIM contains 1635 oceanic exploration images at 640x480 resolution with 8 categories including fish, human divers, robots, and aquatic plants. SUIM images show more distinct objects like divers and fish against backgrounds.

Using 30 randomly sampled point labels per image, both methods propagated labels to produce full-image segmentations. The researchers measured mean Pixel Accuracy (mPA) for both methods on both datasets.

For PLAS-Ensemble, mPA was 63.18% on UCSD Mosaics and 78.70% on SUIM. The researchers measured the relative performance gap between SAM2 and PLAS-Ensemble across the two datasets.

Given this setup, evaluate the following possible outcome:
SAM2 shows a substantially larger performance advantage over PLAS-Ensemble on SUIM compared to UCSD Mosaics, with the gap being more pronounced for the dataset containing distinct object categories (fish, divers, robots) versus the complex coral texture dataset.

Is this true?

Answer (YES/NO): NO